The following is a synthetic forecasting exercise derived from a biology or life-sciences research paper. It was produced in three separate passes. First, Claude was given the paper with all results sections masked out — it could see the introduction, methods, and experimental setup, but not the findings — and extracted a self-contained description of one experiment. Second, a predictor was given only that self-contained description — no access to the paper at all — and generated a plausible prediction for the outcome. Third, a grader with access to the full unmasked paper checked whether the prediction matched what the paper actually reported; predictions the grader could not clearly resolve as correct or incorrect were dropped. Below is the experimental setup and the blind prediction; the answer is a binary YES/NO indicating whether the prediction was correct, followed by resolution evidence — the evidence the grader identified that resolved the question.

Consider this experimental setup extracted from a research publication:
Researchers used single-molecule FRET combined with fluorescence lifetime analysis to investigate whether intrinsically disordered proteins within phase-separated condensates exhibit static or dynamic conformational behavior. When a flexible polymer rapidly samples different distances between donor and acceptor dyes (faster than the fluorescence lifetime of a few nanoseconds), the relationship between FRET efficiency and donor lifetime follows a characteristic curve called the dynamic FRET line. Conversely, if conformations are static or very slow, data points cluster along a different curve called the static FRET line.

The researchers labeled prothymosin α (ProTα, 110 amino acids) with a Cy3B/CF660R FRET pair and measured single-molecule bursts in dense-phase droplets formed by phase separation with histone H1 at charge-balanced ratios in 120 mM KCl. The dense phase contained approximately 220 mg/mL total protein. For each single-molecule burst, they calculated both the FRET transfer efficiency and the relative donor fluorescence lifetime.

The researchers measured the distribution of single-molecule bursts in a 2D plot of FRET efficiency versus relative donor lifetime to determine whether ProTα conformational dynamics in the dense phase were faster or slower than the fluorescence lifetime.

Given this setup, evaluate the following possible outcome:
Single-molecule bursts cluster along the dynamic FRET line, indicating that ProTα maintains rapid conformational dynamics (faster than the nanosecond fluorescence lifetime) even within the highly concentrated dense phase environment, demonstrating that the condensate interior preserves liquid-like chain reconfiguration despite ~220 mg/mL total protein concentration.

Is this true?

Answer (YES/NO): NO